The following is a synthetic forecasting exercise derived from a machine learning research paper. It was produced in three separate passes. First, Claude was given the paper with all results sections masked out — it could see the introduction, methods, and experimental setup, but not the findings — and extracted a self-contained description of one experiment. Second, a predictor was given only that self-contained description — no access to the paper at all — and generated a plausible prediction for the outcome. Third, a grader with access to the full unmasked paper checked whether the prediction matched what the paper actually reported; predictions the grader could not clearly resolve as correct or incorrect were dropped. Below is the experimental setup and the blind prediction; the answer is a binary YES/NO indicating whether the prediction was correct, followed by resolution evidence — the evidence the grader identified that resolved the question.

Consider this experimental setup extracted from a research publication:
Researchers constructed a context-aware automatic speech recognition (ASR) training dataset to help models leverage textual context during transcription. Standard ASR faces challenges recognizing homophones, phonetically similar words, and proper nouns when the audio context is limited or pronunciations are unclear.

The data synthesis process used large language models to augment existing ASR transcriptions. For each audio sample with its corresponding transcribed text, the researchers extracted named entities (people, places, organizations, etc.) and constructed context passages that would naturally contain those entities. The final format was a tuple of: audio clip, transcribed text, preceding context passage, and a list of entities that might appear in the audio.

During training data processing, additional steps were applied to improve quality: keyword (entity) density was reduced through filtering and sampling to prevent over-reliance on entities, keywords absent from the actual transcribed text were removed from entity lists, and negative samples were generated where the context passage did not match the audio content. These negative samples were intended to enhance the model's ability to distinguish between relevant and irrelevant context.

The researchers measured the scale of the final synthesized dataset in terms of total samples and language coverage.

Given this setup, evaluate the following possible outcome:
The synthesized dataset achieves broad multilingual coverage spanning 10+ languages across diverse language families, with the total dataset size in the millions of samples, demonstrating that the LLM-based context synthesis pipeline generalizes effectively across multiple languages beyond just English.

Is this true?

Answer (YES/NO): NO